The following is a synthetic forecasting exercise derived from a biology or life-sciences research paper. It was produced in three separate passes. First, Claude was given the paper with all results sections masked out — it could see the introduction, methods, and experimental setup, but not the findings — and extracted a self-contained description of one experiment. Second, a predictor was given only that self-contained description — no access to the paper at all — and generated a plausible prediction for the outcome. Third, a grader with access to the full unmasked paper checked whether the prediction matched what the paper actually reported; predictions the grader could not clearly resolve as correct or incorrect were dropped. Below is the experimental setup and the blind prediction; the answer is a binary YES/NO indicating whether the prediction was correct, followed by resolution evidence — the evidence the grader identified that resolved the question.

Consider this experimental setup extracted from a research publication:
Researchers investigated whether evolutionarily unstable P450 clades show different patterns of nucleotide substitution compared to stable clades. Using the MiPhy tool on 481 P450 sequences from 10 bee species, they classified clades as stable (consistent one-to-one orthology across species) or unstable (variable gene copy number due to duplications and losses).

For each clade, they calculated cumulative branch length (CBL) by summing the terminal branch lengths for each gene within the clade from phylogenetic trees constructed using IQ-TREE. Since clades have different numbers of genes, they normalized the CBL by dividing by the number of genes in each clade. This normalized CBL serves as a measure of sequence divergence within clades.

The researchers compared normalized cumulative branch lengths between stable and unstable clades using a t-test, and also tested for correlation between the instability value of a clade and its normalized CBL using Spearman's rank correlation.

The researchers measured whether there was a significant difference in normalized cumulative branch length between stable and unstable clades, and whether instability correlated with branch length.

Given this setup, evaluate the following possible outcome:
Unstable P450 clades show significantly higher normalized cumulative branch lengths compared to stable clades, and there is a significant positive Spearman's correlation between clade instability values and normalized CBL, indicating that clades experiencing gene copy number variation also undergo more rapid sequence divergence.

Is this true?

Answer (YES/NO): YES